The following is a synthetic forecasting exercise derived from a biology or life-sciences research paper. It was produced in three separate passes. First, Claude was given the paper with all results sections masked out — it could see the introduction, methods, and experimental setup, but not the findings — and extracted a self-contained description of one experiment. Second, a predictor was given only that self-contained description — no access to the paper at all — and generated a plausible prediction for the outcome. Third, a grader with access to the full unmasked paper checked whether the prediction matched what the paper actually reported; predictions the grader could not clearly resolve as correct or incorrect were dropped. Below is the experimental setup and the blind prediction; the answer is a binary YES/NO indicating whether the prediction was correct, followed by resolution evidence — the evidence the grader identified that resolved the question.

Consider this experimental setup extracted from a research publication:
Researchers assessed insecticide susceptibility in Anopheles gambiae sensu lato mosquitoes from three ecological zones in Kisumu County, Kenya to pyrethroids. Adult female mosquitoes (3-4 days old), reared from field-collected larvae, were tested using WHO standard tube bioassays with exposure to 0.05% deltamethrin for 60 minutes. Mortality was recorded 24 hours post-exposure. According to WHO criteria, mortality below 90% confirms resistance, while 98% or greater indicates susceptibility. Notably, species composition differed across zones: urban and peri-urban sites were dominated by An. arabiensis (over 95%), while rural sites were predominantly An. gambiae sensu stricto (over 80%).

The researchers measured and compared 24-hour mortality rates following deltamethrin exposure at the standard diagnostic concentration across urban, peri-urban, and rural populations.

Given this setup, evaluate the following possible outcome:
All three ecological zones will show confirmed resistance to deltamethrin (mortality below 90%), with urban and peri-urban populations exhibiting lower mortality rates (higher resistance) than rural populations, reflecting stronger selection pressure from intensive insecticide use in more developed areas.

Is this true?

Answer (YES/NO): YES